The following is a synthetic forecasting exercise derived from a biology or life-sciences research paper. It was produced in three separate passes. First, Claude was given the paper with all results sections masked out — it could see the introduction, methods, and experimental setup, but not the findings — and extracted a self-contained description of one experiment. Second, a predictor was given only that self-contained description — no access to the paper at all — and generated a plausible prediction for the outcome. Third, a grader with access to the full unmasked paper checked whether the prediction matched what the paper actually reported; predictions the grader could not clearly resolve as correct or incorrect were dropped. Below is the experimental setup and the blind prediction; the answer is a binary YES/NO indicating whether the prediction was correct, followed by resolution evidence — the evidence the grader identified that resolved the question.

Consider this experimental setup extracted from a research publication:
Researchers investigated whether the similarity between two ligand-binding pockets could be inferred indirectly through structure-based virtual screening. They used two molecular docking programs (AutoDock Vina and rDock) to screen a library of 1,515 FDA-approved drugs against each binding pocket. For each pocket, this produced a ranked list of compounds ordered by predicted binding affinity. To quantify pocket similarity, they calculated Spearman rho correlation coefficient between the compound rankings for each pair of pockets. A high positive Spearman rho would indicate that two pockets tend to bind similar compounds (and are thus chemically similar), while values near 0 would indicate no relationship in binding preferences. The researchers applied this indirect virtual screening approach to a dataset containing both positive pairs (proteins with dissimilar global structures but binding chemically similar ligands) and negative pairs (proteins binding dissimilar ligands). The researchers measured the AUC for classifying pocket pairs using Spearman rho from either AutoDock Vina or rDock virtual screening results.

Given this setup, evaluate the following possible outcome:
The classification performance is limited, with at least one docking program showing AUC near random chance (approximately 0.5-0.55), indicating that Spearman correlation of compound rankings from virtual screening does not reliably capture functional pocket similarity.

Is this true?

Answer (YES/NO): NO